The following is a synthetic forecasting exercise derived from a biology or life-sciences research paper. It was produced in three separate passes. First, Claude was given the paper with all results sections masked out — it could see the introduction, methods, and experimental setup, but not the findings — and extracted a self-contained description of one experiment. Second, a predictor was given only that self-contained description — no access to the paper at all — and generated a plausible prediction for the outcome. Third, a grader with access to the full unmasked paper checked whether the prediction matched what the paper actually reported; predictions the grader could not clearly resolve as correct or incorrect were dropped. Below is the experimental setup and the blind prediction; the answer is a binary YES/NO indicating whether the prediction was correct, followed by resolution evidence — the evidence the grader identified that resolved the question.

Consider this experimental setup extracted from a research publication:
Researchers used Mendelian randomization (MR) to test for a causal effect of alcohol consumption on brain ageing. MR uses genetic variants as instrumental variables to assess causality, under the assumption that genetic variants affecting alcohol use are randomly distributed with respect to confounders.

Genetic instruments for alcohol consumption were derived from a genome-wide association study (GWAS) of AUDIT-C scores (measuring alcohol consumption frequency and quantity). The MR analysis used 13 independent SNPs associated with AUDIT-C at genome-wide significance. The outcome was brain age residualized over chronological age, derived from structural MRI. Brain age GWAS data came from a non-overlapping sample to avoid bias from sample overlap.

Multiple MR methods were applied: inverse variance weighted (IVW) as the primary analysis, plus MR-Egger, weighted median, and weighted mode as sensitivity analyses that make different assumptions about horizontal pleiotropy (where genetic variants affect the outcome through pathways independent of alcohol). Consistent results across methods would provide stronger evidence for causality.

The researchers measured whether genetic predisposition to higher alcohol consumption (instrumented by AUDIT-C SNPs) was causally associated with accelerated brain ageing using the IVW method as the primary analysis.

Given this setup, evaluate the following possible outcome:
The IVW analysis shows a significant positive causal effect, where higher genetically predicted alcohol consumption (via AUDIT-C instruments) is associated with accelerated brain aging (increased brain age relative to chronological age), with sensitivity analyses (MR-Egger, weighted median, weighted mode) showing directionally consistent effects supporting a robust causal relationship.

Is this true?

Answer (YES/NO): NO